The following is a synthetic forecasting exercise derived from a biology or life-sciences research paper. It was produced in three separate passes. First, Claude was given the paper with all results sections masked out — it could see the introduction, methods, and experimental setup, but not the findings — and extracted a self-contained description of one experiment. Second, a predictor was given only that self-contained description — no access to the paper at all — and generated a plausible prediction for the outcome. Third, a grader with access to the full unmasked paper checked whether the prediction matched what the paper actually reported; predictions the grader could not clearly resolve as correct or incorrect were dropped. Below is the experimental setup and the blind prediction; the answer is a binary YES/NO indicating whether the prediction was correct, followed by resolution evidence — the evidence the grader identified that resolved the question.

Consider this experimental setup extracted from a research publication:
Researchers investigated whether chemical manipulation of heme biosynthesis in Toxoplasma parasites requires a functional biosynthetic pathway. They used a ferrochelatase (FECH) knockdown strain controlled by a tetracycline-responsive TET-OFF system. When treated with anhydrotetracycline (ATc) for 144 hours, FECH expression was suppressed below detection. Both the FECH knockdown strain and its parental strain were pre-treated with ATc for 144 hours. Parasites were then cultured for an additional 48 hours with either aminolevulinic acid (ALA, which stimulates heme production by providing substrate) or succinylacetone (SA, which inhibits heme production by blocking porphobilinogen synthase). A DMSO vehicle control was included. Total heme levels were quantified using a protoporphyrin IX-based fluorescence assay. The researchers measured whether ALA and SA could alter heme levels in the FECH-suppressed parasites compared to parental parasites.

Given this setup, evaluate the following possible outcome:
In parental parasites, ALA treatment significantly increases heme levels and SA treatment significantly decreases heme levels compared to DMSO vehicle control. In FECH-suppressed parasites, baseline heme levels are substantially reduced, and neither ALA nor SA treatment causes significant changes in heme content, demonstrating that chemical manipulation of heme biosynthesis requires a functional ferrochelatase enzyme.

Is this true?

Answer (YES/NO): YES